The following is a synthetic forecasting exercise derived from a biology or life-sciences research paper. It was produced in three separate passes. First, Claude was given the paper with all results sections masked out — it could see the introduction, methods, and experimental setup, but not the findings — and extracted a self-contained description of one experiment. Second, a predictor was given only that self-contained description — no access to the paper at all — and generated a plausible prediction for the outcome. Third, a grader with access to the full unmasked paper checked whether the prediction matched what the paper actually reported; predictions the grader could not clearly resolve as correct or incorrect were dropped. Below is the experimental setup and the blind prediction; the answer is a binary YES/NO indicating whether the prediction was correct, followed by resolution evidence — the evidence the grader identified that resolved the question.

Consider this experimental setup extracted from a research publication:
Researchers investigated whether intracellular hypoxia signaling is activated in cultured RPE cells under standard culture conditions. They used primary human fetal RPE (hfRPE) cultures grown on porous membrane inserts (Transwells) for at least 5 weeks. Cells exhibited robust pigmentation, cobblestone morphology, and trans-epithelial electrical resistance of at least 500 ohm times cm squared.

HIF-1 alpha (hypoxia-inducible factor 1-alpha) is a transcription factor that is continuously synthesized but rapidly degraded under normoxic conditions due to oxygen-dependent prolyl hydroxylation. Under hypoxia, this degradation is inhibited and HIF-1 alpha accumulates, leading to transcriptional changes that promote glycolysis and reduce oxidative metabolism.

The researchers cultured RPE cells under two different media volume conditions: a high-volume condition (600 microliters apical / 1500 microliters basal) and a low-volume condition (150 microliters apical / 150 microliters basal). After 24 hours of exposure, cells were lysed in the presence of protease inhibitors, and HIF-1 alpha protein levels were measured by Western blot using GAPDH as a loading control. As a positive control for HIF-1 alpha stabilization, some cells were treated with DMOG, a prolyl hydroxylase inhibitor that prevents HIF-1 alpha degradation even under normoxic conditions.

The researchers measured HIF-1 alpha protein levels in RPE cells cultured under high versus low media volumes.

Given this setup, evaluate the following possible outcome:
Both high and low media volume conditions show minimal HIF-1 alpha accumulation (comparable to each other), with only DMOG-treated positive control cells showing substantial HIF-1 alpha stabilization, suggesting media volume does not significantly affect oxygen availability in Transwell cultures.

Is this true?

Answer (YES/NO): NO